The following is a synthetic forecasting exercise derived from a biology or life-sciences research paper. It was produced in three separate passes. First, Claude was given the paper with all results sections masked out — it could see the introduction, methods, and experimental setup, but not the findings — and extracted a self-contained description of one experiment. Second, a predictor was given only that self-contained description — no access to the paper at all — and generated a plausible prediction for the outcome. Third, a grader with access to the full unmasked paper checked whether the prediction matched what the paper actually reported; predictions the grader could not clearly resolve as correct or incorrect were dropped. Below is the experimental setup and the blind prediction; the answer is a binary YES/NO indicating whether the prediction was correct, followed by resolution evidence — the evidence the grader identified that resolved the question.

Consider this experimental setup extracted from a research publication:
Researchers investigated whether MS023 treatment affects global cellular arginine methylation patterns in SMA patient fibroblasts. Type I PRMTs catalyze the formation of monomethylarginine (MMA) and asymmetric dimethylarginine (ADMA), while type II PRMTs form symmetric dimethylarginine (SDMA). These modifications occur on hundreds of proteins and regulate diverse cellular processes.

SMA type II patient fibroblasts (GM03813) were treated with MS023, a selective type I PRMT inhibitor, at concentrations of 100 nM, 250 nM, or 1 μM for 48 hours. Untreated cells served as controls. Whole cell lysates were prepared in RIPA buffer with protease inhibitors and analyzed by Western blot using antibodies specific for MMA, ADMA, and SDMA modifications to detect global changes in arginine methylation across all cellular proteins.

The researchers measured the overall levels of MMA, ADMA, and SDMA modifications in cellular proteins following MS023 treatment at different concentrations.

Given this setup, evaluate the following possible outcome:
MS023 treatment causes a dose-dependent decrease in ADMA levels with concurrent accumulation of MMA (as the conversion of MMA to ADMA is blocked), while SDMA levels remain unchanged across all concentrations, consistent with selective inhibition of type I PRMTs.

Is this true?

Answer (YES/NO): NO